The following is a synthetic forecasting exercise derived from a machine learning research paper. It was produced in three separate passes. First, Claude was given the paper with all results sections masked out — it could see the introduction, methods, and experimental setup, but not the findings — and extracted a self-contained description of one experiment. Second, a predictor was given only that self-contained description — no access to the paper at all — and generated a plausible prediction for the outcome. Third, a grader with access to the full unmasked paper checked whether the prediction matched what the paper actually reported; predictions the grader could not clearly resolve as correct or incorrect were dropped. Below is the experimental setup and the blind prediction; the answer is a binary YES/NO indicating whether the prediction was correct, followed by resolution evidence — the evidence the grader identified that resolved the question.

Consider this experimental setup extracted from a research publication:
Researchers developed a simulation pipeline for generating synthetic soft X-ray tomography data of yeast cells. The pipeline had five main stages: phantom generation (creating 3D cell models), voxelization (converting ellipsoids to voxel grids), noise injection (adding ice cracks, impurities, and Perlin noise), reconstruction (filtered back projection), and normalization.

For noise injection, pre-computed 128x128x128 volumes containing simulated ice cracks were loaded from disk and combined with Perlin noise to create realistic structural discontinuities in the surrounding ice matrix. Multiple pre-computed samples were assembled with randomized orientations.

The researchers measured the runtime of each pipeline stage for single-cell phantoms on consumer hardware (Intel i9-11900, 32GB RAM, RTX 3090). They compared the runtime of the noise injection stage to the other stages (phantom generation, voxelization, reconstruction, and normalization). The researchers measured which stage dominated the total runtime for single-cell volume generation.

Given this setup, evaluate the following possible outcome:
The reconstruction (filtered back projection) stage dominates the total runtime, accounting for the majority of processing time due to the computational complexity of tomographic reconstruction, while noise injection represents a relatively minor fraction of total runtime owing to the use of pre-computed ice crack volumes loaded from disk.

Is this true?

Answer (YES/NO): NO